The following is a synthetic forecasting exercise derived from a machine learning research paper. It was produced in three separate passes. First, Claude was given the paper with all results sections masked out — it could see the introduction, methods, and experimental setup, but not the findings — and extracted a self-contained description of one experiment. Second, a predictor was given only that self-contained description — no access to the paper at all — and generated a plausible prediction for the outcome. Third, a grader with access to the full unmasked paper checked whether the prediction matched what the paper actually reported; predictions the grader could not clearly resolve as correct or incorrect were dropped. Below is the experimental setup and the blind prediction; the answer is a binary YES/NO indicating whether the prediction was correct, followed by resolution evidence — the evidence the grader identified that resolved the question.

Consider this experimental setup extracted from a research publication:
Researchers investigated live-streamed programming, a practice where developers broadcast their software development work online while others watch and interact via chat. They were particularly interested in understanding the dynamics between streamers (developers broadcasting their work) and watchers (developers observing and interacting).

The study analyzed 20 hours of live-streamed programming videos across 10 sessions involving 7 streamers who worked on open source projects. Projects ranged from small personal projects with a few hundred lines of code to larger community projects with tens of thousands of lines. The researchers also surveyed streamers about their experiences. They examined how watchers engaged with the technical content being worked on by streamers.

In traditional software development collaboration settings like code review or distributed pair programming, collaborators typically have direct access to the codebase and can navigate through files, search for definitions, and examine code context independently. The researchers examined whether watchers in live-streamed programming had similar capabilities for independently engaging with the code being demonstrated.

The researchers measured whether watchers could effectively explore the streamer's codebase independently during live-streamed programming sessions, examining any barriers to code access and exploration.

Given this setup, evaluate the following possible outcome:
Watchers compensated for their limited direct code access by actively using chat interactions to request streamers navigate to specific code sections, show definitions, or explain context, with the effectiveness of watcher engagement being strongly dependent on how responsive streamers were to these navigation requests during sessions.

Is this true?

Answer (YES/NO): NO